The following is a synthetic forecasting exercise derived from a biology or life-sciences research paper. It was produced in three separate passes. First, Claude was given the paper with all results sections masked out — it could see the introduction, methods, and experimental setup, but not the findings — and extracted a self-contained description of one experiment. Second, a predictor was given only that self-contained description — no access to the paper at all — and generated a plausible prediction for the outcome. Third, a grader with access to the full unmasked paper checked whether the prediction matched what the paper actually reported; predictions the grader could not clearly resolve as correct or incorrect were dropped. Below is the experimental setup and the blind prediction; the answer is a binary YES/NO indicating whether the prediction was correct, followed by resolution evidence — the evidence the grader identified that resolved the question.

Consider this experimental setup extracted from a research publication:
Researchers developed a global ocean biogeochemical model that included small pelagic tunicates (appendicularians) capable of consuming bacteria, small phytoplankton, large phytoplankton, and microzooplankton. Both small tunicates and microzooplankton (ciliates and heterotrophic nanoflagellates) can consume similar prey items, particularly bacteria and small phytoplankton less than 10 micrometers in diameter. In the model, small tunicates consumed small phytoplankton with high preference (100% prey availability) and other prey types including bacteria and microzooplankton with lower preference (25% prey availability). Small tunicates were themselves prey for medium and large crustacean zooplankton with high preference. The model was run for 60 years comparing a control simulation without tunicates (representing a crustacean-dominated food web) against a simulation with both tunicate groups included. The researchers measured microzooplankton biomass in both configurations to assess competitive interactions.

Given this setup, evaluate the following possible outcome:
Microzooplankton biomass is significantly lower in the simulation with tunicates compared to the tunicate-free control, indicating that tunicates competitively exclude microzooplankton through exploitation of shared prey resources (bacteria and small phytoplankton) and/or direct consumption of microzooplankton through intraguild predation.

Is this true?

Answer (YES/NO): YES